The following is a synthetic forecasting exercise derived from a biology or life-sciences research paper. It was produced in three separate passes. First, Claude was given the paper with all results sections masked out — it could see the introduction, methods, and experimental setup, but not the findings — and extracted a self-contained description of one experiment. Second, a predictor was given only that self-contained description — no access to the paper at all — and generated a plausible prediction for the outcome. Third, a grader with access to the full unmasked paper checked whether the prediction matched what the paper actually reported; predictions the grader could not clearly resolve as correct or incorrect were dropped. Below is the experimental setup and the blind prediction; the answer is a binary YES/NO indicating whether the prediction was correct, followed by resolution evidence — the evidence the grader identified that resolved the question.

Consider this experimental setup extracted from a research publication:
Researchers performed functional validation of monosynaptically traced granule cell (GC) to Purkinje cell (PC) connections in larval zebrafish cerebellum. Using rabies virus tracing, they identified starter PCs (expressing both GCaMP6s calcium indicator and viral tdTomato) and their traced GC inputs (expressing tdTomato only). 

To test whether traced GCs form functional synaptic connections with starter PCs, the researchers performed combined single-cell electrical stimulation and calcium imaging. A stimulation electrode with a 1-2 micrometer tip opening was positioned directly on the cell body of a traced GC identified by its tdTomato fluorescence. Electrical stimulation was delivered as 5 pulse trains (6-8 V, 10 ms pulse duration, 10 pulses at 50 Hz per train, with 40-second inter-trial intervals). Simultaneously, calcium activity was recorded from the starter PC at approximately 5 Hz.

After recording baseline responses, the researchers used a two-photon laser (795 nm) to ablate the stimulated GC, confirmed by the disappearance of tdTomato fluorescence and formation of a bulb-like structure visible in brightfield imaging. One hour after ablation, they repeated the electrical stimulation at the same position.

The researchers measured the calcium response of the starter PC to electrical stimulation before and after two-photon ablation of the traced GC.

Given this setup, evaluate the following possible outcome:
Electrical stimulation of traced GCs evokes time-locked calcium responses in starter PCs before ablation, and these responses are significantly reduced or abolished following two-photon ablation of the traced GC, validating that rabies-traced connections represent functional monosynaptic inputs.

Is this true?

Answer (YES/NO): YES